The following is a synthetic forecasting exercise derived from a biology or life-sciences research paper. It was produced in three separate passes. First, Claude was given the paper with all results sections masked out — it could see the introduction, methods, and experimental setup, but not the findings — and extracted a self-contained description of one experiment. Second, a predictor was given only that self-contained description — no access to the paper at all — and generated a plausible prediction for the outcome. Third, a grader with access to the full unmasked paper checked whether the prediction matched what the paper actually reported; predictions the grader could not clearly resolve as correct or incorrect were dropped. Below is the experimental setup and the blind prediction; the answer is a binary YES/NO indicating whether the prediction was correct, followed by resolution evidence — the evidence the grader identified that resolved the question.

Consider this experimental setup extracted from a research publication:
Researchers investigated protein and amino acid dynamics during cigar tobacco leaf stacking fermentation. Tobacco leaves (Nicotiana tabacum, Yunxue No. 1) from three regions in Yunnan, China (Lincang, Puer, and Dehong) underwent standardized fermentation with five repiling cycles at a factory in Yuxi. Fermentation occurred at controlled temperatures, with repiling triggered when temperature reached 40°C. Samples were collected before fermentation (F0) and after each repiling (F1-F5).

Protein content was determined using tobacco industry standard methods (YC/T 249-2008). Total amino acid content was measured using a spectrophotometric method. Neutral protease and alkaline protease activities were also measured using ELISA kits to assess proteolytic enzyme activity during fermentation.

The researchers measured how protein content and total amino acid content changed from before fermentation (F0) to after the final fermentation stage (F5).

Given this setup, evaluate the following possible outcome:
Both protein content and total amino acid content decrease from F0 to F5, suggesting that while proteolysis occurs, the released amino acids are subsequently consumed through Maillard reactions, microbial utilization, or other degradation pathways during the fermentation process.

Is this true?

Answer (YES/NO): NO